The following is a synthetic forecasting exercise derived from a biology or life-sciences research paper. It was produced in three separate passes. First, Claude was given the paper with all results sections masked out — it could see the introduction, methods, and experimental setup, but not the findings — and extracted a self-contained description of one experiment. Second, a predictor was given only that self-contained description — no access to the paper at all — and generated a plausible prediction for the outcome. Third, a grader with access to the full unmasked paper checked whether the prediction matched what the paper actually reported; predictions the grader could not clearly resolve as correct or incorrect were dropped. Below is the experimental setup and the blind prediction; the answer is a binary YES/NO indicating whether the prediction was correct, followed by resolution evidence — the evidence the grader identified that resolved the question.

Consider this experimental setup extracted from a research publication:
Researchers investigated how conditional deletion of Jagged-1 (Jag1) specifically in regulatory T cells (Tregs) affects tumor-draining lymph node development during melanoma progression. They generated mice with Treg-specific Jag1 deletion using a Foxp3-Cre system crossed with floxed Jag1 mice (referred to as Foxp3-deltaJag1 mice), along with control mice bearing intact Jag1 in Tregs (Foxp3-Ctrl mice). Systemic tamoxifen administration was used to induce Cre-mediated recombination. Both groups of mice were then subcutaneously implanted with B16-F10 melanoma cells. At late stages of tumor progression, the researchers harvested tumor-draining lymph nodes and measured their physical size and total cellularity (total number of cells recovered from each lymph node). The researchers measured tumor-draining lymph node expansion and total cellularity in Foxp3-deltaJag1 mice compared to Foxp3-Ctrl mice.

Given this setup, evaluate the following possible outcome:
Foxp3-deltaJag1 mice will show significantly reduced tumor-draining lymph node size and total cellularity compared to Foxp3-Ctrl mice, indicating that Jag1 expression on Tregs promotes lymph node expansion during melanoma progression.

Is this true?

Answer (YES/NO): YES